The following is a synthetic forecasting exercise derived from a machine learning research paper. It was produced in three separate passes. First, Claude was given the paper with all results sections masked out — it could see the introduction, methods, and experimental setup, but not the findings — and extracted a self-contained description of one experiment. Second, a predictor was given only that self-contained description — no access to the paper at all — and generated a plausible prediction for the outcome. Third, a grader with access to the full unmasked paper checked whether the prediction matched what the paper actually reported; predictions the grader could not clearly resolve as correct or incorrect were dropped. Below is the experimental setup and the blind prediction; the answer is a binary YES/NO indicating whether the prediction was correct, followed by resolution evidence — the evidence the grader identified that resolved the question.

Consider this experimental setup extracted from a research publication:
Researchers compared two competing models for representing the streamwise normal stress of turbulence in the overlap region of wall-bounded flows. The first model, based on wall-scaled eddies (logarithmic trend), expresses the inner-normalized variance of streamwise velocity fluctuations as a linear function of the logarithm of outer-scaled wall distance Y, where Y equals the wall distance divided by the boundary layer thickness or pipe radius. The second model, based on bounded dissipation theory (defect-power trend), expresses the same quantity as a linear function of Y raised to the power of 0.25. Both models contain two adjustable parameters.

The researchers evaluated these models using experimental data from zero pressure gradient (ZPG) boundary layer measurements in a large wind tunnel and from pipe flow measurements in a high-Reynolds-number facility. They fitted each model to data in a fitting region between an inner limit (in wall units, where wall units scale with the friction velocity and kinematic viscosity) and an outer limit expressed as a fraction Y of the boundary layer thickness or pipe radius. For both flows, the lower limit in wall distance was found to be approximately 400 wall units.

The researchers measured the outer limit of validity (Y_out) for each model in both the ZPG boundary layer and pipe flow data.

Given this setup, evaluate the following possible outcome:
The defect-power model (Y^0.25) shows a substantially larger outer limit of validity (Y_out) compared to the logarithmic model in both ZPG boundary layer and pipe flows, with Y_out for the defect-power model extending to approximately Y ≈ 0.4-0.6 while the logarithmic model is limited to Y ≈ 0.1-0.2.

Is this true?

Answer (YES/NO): NO